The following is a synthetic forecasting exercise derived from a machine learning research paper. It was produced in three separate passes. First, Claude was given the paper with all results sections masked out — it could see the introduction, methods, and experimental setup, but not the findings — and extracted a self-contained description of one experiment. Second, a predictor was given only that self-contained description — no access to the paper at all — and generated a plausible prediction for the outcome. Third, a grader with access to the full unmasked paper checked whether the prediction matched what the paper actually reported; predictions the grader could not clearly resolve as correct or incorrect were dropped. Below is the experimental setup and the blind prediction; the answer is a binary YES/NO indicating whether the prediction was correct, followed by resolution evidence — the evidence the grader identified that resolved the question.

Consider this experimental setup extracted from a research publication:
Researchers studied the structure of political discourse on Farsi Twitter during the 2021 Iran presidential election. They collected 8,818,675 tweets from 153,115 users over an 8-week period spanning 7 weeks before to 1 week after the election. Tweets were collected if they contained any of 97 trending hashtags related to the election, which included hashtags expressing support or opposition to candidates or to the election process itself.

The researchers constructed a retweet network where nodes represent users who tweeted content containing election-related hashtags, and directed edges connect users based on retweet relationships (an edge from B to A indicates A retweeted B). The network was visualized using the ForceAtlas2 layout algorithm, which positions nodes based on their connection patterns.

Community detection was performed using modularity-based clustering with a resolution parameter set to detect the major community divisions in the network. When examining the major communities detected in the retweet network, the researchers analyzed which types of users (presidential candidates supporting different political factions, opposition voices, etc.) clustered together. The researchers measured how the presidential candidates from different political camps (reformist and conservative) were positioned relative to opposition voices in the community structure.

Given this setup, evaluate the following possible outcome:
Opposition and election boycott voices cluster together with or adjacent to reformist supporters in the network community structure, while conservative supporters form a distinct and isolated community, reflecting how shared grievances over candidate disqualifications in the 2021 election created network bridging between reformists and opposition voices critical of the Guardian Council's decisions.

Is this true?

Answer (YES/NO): NO